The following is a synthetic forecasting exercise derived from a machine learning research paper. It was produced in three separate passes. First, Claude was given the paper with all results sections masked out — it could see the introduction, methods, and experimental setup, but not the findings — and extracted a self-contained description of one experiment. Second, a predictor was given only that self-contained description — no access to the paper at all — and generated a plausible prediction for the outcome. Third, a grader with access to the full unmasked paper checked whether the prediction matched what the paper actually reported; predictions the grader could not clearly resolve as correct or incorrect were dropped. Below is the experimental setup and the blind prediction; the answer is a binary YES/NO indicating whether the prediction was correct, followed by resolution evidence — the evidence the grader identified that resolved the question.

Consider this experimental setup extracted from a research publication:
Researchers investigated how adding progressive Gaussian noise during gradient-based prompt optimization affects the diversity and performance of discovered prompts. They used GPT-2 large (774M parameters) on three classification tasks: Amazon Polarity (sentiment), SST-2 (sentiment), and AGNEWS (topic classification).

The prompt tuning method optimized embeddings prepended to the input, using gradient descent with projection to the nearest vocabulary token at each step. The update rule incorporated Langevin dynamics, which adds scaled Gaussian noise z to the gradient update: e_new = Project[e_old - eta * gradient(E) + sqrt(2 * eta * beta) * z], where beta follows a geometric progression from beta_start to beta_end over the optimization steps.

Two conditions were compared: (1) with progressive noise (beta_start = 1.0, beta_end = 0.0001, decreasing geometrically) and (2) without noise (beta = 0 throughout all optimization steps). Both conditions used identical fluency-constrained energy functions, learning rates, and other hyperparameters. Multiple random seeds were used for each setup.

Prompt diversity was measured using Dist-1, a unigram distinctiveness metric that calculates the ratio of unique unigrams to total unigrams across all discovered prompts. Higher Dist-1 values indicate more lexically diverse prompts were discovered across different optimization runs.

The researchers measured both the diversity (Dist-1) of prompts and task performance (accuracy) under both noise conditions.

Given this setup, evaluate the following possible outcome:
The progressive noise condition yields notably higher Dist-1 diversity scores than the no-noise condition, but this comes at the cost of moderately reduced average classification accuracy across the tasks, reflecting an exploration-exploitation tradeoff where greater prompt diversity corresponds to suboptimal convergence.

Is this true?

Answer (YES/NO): NO